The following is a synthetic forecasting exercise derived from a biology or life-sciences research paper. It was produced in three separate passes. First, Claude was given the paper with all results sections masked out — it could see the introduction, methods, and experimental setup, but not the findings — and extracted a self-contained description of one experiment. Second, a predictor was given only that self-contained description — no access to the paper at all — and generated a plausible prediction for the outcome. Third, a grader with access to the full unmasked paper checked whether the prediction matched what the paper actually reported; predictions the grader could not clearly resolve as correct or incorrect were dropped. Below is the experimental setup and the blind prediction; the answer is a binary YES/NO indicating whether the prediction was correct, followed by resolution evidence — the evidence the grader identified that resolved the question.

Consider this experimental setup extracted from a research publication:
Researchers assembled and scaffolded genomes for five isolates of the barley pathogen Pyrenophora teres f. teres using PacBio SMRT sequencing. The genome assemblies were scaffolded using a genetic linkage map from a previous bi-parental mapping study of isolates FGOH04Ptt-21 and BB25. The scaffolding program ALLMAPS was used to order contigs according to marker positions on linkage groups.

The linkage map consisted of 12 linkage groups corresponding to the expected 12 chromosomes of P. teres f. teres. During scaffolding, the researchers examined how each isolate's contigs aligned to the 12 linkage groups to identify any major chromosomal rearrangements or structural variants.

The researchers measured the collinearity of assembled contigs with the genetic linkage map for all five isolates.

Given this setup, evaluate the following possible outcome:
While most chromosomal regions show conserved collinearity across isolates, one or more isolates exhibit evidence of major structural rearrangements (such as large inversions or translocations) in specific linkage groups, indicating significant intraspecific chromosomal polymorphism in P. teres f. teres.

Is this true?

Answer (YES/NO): YES